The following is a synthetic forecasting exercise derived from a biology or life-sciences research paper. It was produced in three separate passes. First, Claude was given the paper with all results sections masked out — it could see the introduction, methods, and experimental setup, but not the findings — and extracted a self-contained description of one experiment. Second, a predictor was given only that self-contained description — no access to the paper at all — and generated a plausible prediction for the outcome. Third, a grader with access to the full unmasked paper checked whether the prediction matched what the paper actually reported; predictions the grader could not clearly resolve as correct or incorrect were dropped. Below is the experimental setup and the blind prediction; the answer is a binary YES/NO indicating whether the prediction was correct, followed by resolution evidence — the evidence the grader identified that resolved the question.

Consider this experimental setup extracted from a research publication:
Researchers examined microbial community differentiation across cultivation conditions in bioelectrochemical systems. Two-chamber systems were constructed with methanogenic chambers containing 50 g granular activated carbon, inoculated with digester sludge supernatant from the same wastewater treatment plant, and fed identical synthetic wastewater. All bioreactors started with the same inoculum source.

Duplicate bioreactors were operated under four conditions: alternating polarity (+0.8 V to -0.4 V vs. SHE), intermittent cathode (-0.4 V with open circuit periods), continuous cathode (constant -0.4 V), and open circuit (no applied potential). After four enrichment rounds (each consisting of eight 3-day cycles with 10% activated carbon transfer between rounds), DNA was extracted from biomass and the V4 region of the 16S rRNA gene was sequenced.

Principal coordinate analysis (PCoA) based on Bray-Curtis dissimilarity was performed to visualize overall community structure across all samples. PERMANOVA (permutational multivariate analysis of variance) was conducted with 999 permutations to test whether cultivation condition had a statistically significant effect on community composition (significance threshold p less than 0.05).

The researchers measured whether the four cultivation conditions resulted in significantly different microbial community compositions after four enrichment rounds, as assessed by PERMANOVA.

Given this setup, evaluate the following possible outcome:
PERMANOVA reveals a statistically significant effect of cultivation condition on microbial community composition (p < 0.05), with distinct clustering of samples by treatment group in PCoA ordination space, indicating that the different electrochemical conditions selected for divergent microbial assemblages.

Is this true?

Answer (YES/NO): YES